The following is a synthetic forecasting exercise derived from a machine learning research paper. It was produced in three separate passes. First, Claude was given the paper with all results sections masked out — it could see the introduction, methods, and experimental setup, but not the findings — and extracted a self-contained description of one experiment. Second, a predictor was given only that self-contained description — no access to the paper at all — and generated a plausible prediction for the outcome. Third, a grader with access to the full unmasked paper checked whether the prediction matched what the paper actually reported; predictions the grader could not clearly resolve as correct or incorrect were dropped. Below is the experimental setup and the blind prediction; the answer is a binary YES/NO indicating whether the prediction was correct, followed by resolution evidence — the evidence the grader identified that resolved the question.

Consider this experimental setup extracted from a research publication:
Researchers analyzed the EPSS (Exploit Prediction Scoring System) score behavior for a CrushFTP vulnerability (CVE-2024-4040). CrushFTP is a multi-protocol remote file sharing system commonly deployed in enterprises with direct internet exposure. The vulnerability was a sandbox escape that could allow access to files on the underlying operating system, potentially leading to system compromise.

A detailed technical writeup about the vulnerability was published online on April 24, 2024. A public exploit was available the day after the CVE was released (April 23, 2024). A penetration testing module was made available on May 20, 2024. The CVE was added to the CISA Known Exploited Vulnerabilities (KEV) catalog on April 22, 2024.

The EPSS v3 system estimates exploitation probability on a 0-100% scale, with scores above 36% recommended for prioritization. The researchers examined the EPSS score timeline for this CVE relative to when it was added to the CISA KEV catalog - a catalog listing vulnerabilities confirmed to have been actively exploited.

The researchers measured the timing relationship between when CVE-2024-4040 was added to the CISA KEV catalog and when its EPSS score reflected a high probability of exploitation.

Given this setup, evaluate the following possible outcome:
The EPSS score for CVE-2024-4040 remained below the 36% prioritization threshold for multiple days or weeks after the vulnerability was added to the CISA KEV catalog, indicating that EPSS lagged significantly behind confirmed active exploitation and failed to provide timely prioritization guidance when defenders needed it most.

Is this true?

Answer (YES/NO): YES